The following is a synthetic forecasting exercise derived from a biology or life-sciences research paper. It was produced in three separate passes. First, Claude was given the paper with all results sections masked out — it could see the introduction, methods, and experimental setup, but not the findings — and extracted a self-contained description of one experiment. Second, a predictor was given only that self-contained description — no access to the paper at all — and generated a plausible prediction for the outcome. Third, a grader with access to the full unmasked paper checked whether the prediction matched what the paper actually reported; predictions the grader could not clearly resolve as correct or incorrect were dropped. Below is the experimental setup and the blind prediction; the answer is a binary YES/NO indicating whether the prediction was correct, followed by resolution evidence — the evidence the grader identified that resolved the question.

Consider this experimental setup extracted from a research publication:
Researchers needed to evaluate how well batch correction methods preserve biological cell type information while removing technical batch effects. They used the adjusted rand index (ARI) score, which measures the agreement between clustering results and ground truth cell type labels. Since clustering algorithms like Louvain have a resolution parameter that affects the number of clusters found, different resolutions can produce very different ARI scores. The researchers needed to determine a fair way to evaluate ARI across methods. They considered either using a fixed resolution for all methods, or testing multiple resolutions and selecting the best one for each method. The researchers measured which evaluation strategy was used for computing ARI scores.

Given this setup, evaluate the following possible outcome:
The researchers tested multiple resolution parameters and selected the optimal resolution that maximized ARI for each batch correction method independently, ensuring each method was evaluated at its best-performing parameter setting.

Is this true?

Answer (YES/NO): YES